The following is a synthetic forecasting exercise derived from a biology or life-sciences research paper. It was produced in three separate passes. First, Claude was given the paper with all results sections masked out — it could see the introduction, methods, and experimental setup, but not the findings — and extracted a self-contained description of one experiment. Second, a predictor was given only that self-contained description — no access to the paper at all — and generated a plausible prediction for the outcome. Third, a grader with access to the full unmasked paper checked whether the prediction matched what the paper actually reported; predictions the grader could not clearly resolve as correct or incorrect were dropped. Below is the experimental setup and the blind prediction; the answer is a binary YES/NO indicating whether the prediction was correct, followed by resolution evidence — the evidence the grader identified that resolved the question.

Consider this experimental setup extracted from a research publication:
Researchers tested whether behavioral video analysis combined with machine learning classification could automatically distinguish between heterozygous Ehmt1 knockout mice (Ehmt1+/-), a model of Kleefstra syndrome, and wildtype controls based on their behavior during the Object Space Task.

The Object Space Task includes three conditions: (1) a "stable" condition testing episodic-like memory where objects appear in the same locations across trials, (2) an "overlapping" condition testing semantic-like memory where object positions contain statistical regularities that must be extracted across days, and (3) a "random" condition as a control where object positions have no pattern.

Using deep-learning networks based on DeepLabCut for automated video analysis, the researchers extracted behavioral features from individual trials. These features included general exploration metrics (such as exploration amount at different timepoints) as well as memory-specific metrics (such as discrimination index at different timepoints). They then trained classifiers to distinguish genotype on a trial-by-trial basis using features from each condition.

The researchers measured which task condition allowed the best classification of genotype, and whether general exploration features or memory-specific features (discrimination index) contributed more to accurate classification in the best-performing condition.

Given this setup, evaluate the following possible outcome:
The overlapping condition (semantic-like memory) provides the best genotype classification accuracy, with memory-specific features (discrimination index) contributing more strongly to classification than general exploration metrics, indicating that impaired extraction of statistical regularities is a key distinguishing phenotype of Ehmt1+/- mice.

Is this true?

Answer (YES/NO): NO